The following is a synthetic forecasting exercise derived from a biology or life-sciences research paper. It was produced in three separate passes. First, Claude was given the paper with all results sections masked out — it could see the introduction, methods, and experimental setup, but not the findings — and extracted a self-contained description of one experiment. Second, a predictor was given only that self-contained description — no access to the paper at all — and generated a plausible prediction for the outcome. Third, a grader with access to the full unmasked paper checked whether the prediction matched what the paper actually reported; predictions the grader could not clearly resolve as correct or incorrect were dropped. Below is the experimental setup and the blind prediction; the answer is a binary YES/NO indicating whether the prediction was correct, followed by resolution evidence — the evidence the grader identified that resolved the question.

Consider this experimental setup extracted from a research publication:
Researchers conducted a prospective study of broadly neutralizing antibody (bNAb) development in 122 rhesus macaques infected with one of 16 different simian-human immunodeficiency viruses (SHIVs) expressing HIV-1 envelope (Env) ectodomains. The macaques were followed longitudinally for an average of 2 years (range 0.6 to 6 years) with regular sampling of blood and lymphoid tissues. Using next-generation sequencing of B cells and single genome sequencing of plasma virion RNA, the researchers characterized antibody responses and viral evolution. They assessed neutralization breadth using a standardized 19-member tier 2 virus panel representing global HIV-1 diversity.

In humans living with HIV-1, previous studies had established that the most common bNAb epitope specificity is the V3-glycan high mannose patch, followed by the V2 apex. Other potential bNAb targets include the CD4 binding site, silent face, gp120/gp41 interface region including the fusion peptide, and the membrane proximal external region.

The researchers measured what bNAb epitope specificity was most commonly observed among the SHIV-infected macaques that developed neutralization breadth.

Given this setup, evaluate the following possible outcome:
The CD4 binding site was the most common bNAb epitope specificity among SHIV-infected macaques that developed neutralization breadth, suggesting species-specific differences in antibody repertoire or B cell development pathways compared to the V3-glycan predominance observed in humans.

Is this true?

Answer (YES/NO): NO